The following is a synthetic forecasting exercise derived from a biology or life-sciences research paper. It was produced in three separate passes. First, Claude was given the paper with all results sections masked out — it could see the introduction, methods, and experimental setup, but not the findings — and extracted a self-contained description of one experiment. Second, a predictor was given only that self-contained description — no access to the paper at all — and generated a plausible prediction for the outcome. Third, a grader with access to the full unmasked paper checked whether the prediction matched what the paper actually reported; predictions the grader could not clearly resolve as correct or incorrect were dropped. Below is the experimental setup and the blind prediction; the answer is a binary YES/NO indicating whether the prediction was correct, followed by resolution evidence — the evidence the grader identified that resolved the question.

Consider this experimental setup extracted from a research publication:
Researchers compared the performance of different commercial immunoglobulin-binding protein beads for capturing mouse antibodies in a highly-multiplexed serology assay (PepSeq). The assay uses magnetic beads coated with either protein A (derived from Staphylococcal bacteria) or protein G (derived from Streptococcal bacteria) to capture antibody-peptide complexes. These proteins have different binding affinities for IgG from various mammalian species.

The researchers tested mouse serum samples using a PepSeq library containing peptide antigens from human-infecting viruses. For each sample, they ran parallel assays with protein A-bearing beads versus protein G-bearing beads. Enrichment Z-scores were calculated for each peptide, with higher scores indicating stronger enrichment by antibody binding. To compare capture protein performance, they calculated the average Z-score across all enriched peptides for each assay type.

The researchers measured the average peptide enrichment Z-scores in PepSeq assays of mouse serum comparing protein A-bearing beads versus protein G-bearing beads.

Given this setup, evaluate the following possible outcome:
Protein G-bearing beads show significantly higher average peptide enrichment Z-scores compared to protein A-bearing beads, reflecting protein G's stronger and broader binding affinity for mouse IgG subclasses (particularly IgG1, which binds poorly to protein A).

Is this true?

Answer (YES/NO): NO